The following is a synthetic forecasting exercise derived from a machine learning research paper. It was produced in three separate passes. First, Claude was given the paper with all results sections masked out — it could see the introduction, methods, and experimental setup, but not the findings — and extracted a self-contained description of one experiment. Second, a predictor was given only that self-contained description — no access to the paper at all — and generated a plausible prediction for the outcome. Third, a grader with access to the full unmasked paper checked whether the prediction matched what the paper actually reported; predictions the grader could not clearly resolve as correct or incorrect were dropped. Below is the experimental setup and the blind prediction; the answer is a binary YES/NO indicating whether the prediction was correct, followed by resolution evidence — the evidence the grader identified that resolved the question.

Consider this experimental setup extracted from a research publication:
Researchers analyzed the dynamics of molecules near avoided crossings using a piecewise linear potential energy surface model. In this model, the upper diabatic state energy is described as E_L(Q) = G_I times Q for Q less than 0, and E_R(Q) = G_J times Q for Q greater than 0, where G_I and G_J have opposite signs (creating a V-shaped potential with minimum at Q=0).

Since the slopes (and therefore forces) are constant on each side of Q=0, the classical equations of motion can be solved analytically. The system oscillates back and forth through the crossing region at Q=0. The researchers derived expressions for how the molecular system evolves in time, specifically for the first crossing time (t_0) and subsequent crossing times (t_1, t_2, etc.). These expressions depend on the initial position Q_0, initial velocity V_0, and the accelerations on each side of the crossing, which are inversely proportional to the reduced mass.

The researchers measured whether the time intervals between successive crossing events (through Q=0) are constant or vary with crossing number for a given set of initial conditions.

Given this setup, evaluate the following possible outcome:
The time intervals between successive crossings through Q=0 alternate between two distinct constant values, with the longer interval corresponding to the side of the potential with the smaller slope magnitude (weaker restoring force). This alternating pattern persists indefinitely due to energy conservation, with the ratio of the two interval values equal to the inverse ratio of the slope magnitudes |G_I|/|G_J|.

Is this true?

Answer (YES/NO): YES